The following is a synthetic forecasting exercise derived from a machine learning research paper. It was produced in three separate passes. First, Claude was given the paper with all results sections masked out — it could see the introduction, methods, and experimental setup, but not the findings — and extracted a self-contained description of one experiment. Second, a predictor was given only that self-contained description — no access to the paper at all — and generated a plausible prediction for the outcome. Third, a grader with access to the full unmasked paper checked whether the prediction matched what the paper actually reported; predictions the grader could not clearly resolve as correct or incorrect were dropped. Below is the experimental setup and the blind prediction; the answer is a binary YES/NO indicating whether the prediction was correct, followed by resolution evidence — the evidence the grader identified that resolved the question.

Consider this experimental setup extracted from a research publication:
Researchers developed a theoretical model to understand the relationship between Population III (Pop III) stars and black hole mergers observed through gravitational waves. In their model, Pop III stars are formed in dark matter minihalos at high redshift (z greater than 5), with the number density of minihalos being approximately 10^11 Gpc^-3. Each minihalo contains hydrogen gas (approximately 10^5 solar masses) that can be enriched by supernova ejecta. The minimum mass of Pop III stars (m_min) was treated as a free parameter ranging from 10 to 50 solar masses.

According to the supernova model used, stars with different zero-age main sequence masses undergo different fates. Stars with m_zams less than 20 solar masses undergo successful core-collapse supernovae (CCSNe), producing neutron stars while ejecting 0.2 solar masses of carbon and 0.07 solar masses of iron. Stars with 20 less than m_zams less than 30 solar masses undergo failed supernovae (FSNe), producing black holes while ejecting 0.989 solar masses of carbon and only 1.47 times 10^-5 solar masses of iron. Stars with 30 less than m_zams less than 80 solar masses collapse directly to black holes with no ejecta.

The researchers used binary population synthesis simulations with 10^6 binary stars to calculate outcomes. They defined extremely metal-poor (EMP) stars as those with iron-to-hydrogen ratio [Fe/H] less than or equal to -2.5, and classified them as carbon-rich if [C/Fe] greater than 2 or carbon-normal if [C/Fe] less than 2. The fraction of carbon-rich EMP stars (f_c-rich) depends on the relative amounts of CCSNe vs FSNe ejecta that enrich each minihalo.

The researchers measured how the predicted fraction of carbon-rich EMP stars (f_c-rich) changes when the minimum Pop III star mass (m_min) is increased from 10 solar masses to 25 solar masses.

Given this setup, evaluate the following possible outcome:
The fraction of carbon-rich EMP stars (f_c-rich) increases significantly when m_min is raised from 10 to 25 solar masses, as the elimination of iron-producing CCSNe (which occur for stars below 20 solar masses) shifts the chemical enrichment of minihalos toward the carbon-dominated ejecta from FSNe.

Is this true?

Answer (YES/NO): YES